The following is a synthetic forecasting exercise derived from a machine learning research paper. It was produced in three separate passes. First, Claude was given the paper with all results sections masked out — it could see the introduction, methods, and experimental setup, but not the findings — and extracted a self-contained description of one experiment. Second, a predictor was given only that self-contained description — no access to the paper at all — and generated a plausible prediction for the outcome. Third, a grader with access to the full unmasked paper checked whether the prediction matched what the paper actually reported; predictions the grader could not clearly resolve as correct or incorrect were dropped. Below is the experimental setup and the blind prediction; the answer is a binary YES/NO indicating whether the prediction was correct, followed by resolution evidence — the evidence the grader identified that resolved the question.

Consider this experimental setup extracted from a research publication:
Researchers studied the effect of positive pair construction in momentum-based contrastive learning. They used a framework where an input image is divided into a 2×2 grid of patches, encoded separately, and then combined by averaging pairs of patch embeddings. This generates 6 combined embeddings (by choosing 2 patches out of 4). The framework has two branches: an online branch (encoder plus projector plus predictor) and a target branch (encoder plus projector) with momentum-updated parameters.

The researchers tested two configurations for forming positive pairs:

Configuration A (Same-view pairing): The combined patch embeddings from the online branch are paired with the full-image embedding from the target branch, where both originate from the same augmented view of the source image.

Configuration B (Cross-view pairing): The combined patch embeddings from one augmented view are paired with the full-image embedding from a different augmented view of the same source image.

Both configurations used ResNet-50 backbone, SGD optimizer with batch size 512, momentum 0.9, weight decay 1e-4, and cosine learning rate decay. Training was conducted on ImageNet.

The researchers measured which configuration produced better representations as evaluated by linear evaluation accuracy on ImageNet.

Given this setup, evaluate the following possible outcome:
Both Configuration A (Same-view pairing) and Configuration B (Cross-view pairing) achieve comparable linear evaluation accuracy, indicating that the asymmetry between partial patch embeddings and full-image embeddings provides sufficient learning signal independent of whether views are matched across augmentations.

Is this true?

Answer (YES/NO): NO